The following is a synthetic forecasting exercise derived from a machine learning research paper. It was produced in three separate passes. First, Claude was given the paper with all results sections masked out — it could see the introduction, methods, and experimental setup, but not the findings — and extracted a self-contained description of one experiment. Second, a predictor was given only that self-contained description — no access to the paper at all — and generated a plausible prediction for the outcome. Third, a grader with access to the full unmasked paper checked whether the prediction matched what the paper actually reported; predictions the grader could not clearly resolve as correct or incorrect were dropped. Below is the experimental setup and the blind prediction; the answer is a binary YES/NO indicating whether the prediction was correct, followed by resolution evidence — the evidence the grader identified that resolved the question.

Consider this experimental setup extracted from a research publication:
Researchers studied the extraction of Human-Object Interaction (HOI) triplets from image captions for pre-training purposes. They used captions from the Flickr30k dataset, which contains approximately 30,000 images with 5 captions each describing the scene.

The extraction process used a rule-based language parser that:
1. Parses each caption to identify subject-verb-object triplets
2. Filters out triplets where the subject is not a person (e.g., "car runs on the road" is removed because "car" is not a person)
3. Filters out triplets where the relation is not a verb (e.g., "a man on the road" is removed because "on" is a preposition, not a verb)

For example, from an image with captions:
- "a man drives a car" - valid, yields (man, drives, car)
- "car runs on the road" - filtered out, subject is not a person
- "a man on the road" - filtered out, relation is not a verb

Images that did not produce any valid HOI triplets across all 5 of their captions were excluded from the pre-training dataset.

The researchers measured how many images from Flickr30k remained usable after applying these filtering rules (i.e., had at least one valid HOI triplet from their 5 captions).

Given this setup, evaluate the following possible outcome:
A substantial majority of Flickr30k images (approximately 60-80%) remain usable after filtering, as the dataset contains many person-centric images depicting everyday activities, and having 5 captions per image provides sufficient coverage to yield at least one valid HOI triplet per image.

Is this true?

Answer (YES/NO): NO